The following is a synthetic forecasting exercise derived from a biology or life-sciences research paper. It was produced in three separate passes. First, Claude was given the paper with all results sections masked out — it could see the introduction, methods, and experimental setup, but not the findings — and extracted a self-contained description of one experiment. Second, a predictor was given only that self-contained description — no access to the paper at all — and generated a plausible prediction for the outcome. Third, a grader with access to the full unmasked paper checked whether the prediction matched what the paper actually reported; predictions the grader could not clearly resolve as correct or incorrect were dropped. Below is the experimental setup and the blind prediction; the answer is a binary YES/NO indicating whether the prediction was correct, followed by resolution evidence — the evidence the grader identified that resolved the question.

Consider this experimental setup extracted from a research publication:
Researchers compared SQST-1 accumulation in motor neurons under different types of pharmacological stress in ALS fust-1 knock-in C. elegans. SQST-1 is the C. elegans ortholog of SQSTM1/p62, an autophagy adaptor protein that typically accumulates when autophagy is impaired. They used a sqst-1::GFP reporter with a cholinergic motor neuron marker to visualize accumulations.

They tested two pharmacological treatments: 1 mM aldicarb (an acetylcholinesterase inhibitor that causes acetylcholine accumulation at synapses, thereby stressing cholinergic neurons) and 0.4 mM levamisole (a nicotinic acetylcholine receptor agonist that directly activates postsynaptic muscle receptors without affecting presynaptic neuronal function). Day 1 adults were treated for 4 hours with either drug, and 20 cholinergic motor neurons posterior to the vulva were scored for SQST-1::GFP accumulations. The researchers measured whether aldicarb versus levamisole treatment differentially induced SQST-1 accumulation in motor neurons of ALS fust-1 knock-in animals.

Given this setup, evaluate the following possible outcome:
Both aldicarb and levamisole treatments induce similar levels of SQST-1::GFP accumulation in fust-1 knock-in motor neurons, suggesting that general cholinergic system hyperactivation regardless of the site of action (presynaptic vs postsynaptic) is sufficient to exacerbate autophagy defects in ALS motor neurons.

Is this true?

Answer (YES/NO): NO